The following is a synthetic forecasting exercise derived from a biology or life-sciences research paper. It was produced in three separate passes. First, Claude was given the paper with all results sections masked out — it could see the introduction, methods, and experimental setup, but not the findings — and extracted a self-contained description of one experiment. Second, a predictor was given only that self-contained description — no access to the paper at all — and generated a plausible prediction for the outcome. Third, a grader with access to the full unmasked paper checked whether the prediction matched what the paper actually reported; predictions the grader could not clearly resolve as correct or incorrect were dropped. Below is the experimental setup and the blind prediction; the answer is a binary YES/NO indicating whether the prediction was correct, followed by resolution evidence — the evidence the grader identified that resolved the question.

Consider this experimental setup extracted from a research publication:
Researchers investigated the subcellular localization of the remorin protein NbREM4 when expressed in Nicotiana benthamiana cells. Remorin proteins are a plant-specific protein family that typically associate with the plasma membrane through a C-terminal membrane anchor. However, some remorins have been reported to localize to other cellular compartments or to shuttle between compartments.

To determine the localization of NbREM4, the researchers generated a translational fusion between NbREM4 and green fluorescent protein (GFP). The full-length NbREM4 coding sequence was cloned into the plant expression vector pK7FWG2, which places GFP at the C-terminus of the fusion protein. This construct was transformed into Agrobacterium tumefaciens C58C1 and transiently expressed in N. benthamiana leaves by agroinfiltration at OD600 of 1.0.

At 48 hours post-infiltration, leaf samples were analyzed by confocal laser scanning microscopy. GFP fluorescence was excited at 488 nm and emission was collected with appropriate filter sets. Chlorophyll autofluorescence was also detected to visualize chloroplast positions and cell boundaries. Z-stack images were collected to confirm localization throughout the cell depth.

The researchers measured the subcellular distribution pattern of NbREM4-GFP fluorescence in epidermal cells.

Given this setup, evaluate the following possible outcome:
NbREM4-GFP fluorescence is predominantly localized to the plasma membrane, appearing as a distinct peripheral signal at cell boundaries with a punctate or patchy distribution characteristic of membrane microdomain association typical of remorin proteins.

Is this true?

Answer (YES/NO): NO